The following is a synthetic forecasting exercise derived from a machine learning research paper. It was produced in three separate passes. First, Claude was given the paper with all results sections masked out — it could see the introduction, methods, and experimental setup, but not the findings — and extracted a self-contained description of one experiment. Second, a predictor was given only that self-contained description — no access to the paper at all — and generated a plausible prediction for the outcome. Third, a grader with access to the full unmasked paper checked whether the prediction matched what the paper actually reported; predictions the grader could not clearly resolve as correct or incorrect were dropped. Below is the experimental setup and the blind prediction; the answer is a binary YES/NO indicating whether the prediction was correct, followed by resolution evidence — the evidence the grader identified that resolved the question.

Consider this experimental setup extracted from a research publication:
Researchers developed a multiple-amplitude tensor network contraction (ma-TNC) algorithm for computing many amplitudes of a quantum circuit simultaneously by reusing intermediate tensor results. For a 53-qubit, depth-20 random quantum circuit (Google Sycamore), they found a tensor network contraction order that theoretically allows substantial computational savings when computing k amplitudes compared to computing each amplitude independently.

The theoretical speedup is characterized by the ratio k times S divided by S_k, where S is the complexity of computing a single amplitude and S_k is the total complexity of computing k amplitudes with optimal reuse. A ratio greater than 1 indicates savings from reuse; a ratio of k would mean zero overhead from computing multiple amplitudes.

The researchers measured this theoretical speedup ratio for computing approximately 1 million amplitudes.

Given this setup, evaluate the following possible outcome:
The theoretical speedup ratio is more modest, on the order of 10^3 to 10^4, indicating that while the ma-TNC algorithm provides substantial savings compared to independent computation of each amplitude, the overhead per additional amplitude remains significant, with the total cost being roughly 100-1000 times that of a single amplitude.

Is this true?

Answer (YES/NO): YES